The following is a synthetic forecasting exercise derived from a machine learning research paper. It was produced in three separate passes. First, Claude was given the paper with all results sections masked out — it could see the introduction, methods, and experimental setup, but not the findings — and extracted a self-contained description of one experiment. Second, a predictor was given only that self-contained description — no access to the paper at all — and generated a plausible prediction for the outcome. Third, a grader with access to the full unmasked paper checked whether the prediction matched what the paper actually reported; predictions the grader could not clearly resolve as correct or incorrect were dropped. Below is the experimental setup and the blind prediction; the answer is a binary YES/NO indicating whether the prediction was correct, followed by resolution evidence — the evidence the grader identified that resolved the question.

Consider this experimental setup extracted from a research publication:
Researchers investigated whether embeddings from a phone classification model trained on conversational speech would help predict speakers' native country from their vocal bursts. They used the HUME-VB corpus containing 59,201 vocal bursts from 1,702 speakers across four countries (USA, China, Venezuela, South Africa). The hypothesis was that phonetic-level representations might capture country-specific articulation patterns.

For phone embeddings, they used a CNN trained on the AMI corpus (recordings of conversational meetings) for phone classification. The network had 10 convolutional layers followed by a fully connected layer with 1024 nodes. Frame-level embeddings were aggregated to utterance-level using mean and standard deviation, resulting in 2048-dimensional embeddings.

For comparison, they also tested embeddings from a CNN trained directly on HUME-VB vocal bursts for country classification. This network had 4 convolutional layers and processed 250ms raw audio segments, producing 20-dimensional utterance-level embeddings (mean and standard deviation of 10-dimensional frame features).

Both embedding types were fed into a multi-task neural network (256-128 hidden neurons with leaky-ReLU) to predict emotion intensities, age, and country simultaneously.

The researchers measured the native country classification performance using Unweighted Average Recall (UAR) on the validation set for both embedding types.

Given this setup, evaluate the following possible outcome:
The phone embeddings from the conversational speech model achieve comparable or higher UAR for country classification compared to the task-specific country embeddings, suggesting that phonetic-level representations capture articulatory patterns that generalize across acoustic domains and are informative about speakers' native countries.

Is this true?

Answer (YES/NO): YES